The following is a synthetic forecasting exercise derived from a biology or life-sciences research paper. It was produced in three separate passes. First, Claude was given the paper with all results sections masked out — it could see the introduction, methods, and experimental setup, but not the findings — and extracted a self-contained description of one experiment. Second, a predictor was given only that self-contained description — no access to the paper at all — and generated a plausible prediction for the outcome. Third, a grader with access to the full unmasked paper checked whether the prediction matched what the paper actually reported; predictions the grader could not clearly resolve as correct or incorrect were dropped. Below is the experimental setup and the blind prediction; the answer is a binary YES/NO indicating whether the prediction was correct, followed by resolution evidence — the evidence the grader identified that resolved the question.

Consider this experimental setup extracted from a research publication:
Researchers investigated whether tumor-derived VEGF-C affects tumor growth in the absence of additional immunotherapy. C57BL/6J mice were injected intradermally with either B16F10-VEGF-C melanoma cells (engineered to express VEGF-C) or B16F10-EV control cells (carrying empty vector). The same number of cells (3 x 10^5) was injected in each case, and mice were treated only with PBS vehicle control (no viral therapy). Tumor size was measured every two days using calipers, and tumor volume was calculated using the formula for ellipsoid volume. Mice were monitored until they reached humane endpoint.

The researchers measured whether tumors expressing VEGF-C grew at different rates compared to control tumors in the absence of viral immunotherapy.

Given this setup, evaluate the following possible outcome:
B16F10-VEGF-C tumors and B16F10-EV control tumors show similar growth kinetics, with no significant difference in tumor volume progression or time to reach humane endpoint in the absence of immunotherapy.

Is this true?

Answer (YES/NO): YES